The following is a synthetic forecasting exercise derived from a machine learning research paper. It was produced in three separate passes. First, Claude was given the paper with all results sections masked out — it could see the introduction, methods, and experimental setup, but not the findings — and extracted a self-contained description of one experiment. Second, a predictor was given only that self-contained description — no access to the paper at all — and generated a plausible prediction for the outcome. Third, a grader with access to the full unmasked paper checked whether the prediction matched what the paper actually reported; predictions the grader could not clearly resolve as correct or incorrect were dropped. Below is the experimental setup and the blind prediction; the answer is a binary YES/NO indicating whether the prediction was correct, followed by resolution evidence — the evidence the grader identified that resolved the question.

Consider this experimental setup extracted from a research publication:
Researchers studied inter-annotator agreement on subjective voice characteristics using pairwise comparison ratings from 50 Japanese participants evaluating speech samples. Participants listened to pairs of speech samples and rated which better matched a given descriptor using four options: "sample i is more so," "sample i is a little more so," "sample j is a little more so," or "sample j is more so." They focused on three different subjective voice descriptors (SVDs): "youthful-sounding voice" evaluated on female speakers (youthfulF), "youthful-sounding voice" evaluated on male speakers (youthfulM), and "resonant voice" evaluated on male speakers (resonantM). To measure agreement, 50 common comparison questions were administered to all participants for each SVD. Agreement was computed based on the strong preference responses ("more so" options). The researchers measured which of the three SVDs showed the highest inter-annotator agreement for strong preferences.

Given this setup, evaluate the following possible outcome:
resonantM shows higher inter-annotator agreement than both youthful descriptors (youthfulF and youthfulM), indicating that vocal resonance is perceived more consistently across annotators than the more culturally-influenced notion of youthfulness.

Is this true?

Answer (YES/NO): NO